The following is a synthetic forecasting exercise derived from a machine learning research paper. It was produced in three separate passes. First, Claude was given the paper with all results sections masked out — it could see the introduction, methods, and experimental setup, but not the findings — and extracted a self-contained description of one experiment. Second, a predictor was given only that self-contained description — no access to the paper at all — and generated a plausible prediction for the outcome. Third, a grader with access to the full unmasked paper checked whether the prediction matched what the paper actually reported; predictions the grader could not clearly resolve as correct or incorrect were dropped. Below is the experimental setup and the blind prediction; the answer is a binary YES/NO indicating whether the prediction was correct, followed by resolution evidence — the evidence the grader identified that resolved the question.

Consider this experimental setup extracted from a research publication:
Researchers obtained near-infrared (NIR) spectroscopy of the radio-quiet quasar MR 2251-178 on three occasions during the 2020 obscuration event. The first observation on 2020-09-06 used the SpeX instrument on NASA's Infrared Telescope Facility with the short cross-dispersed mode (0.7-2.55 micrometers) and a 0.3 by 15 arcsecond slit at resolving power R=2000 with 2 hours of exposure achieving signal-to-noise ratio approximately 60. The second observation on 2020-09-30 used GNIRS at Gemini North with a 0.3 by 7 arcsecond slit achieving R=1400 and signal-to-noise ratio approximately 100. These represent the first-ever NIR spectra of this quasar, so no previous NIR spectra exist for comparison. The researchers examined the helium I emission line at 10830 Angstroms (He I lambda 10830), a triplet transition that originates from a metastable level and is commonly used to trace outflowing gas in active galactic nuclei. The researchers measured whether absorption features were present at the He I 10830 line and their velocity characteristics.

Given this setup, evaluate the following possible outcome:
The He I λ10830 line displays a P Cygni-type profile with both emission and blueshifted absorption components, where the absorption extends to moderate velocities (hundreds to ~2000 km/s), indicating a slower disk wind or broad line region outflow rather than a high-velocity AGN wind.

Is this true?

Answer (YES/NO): NO